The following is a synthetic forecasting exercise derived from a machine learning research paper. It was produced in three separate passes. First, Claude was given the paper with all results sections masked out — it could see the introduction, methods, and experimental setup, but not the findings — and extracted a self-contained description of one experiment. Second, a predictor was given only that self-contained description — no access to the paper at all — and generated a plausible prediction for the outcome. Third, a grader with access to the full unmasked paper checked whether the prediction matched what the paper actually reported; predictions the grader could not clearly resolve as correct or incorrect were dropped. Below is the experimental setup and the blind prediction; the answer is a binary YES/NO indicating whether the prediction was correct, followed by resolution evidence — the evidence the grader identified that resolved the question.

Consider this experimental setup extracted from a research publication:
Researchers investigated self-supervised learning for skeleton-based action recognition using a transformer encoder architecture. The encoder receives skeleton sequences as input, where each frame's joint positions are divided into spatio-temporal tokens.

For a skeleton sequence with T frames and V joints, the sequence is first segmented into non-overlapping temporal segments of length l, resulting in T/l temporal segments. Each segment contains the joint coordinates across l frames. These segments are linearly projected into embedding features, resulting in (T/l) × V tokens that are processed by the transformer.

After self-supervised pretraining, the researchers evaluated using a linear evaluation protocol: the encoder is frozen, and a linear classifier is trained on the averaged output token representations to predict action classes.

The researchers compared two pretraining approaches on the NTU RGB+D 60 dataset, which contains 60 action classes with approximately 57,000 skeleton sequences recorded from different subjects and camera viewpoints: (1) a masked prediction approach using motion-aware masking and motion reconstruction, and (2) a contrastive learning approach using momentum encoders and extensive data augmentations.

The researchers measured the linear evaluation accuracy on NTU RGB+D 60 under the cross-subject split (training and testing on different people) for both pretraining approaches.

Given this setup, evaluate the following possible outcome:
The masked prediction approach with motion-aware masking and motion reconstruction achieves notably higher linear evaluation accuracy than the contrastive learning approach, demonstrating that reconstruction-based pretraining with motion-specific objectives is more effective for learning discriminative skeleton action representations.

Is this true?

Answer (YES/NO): YES